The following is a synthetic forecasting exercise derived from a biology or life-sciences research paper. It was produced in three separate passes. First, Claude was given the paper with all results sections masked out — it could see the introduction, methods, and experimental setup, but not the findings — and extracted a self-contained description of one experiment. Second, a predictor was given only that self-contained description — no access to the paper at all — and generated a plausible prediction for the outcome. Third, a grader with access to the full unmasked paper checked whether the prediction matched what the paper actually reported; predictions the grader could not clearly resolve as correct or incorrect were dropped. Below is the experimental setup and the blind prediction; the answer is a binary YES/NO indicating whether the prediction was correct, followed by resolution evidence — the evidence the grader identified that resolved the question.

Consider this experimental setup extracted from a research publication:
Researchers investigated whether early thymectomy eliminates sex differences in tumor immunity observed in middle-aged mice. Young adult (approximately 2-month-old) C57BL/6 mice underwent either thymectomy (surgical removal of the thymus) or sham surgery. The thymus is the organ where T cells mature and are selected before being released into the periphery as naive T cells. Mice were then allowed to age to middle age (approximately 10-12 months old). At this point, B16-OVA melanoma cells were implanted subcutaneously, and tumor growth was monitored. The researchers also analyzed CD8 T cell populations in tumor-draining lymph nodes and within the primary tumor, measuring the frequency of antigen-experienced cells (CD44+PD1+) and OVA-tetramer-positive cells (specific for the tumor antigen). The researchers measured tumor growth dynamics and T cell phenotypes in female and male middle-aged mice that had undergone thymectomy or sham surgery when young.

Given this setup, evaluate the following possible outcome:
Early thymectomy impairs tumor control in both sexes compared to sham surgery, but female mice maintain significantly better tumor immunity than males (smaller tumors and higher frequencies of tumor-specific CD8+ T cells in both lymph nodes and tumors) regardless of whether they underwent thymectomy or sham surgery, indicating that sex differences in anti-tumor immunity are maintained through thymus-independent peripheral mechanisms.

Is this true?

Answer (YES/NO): NO